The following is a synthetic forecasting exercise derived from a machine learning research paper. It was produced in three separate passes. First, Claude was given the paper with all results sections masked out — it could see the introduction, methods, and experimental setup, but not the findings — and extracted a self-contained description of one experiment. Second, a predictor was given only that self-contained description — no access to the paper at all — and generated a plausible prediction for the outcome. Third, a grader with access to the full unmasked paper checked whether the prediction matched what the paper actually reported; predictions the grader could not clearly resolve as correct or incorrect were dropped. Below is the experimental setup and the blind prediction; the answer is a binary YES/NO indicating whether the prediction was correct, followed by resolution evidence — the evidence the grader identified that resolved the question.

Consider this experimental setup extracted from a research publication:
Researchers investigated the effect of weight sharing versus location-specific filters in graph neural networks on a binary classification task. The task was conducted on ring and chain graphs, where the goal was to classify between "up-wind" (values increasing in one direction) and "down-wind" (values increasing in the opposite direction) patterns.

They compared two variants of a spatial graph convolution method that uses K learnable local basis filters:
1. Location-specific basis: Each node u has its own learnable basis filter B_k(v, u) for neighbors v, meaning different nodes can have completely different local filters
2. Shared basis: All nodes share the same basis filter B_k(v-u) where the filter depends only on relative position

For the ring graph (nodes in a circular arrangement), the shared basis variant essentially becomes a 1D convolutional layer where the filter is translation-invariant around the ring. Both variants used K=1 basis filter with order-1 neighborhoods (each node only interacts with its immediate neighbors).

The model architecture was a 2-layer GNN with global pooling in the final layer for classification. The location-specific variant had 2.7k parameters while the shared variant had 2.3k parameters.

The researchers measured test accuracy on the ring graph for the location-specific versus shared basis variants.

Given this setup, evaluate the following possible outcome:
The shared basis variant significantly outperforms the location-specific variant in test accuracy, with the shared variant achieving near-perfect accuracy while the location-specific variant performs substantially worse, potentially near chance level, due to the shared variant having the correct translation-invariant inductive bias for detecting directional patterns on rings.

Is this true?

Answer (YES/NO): NO